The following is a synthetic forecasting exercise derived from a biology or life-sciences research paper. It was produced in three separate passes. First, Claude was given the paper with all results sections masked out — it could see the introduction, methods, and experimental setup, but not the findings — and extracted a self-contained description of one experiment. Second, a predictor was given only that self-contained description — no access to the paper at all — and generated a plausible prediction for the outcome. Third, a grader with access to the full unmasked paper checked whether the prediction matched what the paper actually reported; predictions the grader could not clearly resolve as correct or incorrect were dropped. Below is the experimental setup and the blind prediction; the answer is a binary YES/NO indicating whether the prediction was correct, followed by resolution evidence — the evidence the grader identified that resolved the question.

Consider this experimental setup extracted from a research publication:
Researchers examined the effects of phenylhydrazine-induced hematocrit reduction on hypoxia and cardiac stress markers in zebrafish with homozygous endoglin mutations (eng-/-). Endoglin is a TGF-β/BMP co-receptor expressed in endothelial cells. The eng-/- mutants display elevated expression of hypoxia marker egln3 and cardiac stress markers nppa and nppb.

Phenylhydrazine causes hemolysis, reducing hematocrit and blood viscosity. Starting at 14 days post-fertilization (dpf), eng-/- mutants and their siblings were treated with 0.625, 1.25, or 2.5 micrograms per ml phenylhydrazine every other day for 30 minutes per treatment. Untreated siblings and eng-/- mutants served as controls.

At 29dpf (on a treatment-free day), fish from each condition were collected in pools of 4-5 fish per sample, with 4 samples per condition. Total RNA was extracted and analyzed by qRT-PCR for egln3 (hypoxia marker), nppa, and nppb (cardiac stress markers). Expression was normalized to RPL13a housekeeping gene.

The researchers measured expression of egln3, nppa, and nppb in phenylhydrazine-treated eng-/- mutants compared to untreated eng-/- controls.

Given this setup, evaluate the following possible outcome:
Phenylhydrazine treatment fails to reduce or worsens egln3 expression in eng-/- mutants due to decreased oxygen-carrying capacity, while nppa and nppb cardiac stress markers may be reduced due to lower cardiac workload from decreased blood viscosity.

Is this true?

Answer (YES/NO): NO